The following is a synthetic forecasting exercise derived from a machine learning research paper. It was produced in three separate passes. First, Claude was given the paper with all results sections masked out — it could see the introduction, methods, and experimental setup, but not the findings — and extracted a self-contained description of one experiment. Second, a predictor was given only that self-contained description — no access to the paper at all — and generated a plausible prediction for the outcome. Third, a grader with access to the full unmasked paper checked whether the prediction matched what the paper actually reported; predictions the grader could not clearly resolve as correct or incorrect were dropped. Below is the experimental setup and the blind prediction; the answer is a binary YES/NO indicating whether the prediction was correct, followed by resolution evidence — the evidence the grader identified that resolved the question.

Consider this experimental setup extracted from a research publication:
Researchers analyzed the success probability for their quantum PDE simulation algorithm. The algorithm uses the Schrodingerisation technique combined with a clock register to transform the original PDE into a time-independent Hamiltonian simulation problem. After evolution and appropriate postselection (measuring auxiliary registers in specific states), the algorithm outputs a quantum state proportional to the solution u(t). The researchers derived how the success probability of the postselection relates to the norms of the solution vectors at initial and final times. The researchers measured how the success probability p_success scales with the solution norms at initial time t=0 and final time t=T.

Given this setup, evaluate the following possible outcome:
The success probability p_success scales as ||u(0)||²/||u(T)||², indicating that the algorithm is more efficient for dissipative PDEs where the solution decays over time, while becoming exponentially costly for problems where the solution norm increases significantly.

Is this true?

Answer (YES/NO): NO